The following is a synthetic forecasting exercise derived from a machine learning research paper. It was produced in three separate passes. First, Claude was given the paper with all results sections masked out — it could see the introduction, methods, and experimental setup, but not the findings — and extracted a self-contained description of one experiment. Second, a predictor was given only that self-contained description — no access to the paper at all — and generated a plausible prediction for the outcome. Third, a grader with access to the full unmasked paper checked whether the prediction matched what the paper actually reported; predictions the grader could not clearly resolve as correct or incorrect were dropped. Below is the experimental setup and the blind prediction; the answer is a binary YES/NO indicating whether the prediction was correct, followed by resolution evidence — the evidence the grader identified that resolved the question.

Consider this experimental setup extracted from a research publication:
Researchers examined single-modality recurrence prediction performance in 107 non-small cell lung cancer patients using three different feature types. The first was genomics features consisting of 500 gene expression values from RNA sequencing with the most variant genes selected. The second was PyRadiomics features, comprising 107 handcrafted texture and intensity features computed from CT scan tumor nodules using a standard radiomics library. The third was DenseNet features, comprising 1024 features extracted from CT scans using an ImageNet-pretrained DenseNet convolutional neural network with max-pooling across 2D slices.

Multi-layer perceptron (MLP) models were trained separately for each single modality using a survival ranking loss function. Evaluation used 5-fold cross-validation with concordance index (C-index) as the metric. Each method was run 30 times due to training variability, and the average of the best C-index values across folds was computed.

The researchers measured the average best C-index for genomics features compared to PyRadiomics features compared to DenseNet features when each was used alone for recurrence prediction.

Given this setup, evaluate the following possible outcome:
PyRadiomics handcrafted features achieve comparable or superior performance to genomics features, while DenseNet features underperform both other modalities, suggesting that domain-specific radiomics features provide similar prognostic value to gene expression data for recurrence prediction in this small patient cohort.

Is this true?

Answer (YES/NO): NO